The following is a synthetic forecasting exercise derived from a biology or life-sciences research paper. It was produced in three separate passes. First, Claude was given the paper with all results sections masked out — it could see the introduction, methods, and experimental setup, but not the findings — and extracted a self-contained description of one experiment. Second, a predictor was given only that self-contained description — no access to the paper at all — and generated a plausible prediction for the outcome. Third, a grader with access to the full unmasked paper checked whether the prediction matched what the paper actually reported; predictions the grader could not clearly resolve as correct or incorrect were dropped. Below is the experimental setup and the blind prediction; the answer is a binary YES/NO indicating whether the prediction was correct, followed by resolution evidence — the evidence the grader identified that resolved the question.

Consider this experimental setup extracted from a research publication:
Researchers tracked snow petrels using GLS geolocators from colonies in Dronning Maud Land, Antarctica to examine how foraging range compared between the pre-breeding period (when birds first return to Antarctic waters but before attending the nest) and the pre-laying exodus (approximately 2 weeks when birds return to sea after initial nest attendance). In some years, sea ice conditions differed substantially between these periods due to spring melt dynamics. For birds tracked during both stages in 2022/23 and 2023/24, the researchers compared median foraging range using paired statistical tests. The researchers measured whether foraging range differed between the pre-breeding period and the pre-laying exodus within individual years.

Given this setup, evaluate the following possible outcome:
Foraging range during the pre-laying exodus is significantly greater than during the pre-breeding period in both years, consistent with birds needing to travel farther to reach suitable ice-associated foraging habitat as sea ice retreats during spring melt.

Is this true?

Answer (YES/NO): NO